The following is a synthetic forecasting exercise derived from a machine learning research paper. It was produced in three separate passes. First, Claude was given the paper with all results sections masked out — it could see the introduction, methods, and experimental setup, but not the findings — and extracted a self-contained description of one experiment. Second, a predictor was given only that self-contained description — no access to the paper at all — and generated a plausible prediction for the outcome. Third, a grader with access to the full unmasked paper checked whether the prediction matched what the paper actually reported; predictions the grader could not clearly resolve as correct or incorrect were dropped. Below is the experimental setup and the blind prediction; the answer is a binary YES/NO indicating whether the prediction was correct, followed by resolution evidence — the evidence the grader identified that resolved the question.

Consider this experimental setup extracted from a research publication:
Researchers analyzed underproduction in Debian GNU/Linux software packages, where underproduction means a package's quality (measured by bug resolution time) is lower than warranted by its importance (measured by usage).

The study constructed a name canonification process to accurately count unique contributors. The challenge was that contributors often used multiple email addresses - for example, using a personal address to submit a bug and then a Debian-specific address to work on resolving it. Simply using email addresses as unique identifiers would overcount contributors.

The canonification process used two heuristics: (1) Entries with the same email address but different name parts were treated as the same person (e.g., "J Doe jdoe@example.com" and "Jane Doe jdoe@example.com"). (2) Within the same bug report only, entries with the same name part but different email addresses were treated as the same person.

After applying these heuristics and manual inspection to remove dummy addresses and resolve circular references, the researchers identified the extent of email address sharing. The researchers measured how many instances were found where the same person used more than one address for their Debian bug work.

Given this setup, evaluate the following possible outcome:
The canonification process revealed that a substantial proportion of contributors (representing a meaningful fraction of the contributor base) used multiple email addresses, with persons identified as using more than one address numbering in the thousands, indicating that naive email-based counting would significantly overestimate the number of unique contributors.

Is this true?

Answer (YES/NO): NO